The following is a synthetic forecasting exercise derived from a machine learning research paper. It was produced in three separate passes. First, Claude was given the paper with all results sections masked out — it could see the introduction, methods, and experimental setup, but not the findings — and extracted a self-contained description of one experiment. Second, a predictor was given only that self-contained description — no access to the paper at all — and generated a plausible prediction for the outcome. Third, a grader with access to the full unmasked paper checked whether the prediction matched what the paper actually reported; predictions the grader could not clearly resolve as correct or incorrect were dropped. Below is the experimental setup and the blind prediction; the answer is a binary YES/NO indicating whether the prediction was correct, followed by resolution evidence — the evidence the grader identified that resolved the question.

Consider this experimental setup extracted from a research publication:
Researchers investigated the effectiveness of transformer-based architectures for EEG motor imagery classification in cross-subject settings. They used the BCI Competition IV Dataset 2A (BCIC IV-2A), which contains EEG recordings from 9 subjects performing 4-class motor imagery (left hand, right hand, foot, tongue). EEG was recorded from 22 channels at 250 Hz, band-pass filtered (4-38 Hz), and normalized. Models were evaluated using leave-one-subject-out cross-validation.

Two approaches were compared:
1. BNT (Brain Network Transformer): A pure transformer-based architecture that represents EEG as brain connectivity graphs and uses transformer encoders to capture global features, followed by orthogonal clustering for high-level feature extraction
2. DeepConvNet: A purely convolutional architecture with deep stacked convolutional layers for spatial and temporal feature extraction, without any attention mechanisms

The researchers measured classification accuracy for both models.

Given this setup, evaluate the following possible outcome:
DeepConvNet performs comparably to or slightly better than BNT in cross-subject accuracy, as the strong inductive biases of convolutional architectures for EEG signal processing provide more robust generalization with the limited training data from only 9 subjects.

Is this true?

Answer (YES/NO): NO